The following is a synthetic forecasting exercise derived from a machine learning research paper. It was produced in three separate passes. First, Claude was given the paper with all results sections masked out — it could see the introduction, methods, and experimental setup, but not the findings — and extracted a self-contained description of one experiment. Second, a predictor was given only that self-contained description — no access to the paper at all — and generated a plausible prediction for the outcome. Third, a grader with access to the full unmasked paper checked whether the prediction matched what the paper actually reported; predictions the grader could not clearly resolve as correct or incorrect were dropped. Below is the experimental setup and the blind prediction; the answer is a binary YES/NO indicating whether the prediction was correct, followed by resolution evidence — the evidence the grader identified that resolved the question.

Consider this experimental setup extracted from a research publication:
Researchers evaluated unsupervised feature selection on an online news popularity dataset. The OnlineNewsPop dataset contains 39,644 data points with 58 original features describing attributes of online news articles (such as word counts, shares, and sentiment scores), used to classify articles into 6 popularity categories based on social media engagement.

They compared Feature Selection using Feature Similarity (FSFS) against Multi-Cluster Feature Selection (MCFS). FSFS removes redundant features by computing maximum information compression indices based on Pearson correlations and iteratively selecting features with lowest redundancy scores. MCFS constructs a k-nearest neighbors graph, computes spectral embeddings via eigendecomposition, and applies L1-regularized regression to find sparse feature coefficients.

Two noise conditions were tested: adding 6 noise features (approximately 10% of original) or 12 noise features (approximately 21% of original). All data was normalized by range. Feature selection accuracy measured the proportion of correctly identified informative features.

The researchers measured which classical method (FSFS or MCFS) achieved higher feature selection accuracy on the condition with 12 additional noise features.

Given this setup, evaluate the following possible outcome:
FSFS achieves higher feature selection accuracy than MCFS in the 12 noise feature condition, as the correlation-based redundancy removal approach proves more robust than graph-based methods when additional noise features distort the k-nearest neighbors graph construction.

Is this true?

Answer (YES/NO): NO